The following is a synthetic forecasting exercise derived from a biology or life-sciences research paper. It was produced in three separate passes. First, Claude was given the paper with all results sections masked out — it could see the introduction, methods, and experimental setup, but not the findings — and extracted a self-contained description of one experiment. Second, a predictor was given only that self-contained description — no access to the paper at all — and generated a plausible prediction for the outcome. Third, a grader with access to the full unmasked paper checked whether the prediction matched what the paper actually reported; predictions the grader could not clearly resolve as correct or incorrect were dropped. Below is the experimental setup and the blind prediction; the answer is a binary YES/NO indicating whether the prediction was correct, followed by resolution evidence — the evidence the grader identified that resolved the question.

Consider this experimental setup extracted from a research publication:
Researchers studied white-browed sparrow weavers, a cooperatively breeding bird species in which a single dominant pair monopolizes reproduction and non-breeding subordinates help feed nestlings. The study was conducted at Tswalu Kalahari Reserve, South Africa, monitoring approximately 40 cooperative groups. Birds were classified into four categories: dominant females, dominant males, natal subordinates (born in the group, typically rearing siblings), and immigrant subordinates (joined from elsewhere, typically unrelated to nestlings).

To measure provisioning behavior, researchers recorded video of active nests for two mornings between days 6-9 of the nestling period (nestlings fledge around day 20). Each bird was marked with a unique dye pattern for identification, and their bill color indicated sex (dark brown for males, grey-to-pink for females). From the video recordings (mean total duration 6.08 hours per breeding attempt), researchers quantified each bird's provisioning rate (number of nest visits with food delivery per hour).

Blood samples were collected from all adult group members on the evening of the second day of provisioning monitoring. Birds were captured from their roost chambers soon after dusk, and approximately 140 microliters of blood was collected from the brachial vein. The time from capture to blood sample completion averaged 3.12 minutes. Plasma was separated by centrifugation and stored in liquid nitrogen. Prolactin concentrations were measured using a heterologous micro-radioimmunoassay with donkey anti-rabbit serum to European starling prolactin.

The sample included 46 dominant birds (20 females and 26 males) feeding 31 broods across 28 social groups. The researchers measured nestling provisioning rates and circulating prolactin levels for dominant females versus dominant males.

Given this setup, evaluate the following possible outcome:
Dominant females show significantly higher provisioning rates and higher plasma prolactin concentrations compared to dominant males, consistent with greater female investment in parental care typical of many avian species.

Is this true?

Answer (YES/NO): YES